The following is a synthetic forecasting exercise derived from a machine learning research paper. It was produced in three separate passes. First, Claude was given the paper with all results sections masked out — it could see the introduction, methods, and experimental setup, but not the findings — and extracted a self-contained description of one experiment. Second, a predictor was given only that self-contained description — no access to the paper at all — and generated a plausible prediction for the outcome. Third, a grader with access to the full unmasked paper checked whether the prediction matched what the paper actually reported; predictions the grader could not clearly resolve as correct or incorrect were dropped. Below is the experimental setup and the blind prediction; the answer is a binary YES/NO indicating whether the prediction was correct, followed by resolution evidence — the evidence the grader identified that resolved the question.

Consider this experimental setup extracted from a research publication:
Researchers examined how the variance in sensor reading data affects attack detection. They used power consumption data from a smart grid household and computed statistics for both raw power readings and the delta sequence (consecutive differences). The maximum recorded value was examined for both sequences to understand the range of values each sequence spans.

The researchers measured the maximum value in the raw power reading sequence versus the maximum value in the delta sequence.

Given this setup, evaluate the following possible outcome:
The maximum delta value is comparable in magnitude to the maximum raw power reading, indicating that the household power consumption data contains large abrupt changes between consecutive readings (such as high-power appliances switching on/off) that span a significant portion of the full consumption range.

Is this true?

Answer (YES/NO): YES